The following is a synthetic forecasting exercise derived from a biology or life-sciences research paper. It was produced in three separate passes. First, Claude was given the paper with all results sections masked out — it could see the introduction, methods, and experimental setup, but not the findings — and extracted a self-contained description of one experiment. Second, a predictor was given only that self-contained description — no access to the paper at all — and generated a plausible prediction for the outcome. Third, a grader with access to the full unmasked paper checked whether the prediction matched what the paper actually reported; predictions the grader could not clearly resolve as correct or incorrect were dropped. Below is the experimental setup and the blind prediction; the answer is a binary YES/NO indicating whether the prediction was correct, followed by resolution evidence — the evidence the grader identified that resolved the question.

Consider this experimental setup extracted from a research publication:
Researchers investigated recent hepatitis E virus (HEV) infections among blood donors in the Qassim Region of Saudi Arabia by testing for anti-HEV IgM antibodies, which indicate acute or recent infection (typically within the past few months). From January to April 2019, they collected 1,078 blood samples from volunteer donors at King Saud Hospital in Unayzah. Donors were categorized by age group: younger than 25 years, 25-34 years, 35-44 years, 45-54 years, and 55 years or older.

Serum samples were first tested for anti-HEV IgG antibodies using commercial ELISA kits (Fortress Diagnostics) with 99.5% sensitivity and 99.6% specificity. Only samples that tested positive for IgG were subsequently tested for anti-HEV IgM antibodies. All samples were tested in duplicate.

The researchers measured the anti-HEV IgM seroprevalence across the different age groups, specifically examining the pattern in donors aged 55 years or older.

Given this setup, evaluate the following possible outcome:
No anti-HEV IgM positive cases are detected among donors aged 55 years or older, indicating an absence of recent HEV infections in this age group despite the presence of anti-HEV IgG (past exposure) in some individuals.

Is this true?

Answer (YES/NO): YES